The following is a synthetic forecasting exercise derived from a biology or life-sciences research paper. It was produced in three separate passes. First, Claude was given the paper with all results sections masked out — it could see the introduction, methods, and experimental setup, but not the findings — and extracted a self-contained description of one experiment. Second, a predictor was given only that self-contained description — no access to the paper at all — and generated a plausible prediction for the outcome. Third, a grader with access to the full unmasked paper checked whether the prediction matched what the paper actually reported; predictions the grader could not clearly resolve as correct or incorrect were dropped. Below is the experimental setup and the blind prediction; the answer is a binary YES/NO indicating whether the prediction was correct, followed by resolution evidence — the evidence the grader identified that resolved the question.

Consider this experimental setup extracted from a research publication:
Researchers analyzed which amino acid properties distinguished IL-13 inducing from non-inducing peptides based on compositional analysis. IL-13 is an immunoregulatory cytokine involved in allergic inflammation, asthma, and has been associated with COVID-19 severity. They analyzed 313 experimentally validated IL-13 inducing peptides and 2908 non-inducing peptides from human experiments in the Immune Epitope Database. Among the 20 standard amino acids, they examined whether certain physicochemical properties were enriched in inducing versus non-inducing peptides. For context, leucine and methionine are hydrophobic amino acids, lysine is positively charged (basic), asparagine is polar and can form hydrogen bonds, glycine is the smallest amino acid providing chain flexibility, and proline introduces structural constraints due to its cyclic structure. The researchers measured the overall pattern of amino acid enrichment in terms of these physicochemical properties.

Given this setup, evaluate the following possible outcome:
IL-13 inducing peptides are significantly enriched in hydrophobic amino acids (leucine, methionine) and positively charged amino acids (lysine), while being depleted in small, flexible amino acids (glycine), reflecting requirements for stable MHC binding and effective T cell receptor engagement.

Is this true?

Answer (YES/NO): YES